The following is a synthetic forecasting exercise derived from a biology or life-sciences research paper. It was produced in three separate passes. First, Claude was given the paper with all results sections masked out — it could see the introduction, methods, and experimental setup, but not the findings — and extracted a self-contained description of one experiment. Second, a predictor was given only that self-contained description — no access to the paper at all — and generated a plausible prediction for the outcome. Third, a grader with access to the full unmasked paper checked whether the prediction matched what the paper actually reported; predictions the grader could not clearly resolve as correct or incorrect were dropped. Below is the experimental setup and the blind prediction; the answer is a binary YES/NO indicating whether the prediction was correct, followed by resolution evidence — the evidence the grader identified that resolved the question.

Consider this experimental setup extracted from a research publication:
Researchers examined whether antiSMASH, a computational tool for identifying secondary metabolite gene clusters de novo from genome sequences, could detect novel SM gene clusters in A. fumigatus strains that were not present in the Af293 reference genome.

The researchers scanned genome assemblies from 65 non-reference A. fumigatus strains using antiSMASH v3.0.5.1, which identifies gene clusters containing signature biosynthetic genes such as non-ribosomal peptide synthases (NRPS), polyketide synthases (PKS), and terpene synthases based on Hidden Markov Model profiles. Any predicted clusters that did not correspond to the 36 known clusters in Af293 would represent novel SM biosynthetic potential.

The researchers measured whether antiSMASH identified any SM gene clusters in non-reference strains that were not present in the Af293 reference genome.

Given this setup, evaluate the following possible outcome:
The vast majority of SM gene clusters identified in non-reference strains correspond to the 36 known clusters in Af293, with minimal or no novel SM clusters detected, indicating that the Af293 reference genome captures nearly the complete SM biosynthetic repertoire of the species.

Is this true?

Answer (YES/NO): NO